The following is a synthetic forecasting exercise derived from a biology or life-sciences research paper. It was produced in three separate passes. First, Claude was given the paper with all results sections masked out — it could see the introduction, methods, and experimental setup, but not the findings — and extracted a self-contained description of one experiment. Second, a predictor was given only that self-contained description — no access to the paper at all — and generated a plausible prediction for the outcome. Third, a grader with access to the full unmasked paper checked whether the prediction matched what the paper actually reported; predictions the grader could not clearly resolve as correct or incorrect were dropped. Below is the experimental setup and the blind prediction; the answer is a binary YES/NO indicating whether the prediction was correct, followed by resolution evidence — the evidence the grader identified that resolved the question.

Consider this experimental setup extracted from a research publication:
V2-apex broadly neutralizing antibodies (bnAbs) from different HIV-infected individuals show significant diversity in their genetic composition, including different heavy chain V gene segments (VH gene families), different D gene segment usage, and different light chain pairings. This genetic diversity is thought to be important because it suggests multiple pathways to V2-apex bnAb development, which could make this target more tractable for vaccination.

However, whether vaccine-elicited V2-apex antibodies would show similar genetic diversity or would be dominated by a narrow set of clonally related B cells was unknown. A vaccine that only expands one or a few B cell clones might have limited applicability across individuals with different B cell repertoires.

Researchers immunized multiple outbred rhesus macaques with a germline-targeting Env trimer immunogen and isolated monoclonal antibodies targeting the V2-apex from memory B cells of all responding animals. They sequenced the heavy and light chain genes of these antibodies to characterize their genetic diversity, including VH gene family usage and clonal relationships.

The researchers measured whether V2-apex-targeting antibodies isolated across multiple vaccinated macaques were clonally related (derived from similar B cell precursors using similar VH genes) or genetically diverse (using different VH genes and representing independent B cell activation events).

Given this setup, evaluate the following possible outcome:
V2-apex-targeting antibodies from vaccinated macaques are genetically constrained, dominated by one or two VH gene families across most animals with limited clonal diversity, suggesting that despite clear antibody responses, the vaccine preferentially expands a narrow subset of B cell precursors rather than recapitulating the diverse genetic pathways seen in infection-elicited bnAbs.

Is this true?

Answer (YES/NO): NO